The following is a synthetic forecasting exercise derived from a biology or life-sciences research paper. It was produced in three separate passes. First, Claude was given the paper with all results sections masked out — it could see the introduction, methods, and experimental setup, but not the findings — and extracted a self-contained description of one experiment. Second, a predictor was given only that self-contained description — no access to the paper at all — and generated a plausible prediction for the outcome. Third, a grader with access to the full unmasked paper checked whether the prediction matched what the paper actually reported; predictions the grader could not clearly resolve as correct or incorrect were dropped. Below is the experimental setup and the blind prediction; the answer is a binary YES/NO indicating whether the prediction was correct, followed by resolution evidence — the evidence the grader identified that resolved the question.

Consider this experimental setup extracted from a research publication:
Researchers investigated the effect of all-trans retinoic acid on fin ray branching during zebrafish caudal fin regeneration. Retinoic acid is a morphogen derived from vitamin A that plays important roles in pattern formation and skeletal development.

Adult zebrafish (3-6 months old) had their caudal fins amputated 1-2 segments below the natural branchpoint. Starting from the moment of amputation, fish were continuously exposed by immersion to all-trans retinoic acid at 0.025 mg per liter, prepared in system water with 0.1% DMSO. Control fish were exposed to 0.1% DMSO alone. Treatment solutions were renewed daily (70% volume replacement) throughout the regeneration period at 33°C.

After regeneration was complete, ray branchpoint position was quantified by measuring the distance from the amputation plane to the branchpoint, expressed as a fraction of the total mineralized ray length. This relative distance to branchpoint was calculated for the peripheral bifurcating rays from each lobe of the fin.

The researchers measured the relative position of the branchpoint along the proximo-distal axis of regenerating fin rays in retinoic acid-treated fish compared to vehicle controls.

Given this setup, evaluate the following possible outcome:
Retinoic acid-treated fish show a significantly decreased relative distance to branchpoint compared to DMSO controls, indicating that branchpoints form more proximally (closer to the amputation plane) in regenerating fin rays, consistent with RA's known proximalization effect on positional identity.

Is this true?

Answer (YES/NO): NO